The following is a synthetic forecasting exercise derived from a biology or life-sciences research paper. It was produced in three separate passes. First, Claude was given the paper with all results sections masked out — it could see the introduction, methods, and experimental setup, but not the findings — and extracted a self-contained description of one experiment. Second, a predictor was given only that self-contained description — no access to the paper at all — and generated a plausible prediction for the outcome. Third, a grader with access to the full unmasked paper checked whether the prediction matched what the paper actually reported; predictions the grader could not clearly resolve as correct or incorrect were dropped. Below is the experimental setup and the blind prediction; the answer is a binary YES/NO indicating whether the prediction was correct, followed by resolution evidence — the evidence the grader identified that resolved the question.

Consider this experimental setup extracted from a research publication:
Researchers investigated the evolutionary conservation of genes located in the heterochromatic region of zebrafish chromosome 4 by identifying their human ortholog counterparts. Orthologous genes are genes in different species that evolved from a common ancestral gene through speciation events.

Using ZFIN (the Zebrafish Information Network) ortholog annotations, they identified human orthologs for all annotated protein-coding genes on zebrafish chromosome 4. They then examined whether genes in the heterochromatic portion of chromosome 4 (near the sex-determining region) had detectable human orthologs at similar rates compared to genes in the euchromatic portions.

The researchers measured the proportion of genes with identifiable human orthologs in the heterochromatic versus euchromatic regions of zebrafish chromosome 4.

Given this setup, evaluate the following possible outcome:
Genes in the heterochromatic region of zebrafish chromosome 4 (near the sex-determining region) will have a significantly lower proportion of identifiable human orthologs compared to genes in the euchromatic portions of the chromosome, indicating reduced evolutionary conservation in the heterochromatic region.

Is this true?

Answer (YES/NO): YES